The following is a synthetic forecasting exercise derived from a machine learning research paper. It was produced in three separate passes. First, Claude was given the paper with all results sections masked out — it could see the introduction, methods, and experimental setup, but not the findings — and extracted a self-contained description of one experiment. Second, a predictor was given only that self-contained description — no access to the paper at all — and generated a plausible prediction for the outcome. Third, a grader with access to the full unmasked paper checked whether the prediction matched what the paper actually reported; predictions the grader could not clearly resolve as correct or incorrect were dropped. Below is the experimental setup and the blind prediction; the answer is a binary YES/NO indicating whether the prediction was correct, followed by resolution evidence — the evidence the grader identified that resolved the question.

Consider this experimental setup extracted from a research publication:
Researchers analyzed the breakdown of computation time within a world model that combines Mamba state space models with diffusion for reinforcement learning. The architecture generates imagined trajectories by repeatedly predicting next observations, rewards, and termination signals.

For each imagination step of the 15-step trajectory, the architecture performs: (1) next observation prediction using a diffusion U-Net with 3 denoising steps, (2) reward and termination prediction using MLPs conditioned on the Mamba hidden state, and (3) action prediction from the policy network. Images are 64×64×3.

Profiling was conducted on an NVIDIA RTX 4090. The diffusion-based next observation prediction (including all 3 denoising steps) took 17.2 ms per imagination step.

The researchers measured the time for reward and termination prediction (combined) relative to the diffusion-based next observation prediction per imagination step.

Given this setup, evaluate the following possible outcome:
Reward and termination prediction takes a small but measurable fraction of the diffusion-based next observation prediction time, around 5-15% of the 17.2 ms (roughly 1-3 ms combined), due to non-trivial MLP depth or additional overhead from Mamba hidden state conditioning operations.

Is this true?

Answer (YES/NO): NO